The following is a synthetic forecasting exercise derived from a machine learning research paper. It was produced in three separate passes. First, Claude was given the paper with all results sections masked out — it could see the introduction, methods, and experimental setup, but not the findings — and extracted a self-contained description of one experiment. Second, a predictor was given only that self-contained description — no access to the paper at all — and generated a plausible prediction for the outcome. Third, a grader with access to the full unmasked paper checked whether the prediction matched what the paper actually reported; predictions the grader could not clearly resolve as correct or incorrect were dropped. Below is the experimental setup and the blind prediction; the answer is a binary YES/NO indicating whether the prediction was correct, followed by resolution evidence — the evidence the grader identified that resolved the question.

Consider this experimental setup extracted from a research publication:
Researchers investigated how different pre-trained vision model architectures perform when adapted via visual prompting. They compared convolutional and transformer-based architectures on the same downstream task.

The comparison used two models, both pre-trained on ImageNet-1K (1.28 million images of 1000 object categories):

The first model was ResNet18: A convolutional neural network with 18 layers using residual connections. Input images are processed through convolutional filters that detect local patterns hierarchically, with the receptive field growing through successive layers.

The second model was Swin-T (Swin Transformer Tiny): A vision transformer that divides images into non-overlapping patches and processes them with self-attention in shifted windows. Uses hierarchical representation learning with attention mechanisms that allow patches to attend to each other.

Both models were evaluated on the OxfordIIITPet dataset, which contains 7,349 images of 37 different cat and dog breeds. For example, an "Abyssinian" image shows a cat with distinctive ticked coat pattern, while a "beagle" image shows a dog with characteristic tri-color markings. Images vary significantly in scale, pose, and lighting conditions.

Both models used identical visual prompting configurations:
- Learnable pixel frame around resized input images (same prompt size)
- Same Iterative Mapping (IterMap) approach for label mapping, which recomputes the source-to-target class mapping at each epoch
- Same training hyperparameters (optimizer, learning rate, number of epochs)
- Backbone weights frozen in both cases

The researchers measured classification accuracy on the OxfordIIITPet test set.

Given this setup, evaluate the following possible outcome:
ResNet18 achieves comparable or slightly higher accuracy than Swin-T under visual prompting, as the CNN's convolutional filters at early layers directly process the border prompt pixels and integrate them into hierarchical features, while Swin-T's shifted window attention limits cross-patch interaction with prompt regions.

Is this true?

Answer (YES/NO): NO